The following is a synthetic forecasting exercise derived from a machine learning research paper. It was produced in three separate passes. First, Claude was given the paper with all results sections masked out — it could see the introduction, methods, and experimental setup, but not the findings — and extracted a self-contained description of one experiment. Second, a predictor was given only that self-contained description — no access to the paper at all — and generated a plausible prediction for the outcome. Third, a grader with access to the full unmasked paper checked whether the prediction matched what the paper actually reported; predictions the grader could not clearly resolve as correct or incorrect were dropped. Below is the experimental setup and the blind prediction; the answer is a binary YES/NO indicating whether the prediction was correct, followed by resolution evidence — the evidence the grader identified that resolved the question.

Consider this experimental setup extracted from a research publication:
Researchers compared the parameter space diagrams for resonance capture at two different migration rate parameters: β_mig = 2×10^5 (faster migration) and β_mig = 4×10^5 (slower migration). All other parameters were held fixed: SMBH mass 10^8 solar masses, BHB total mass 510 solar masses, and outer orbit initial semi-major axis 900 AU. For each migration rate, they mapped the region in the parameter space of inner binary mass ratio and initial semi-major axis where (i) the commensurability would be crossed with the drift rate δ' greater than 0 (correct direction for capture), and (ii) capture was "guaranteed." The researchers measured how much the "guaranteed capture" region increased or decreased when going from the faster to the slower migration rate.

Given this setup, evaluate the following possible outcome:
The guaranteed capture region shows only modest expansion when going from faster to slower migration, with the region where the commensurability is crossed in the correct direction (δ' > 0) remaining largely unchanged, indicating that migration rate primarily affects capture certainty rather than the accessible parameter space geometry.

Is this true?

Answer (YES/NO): NO